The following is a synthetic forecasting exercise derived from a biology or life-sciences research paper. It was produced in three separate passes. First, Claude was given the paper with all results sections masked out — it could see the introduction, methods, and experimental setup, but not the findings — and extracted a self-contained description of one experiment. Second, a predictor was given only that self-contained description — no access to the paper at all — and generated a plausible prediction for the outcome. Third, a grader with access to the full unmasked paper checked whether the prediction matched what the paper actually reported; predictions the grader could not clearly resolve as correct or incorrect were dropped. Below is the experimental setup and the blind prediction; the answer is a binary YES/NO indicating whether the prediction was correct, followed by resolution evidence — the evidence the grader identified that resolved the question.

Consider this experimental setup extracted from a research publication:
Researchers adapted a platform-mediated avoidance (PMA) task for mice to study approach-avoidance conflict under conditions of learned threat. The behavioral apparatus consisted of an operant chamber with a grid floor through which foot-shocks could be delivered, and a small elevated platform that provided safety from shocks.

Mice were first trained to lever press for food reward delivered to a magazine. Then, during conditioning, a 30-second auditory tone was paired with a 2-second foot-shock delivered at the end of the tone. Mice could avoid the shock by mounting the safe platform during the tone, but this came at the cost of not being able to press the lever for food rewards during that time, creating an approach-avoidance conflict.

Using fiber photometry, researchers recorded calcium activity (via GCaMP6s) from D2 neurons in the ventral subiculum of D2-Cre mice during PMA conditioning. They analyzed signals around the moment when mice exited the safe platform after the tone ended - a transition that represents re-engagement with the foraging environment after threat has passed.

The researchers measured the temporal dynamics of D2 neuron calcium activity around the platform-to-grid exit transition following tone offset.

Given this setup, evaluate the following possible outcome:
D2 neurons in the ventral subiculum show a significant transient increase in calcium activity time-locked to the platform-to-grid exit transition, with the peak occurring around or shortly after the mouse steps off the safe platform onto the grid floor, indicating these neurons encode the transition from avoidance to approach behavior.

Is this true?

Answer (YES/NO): NO